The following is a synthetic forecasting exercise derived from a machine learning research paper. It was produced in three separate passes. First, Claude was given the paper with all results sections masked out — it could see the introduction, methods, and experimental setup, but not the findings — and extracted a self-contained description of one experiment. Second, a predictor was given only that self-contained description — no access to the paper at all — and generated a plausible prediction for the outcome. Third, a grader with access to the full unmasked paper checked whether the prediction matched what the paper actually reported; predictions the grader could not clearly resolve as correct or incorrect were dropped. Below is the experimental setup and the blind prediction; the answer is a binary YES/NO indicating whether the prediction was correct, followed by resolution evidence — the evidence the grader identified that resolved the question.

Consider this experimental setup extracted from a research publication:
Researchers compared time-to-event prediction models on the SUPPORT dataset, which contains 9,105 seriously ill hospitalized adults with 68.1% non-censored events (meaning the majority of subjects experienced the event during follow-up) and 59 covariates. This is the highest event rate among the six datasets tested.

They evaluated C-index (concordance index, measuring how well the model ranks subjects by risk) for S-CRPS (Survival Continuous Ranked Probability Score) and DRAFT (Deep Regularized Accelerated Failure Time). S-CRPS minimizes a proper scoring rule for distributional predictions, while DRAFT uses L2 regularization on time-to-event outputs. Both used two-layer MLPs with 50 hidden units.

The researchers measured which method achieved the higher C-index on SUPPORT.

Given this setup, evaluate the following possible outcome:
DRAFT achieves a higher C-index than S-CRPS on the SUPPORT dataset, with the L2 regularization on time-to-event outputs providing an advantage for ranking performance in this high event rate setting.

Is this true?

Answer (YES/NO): NO